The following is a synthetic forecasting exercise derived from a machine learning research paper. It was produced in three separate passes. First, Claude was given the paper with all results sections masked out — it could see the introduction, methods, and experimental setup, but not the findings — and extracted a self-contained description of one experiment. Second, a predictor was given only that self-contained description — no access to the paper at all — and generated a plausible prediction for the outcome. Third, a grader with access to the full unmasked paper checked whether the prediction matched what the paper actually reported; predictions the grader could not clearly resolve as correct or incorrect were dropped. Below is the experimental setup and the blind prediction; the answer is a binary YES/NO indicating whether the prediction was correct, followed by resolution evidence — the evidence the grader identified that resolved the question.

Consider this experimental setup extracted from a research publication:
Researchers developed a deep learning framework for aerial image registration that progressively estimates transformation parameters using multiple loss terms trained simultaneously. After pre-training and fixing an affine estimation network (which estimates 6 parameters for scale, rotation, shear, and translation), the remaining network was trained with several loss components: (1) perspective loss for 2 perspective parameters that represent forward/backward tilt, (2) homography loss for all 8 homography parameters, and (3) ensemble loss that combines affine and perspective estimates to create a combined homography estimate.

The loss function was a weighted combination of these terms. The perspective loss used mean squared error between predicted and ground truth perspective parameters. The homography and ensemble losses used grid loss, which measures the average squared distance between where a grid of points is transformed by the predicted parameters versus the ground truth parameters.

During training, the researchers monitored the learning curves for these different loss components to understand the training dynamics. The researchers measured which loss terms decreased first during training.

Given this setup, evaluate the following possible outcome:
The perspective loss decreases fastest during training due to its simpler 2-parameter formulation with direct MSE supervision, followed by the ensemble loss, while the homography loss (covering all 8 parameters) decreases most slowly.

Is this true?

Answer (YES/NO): NO